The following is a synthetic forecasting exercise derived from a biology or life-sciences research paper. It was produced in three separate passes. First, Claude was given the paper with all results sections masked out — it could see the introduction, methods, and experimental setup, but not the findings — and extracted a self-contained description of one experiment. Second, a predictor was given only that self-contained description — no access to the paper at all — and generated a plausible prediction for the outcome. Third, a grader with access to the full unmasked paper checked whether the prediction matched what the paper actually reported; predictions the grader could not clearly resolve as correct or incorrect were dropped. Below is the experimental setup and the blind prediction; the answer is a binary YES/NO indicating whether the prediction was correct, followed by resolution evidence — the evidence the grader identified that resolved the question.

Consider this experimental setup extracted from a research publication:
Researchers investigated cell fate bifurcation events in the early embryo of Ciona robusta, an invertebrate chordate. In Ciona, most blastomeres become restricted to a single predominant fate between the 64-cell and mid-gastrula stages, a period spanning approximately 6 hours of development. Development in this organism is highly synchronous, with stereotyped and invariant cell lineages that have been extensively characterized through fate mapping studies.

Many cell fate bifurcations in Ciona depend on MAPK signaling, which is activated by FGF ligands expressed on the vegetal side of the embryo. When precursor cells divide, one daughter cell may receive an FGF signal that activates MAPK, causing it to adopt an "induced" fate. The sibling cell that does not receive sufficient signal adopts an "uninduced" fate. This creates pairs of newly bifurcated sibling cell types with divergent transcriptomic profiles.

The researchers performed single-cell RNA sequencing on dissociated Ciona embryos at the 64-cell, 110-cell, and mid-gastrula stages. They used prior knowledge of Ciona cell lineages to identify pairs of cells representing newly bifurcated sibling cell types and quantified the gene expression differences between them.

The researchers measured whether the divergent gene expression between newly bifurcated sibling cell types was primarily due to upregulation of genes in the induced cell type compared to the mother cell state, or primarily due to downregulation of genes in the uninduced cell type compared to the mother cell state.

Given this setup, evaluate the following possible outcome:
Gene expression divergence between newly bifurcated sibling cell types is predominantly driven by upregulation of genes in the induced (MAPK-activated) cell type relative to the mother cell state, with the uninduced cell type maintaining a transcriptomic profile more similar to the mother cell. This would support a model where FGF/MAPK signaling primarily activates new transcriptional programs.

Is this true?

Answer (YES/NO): YES